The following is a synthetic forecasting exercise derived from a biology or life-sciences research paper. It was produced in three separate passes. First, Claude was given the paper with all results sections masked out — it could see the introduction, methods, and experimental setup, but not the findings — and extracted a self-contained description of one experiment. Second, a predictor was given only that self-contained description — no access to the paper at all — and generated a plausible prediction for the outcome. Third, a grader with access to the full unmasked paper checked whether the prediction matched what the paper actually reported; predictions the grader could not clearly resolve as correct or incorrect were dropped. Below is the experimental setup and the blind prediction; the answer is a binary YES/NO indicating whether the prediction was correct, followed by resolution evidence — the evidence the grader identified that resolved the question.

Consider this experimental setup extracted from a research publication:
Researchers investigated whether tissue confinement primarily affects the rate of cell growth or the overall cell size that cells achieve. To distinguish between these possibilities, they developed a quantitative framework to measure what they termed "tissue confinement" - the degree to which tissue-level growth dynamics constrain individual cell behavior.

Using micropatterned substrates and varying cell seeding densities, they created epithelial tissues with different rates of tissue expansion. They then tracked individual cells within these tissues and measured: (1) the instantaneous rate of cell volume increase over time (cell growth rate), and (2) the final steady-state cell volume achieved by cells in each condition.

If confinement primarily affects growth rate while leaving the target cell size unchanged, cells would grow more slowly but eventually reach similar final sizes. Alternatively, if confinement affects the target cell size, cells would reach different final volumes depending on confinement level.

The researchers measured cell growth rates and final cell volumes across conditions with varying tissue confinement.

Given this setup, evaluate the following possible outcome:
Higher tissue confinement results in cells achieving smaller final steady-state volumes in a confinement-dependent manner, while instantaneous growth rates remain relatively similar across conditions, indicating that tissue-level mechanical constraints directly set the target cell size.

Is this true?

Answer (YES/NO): NO